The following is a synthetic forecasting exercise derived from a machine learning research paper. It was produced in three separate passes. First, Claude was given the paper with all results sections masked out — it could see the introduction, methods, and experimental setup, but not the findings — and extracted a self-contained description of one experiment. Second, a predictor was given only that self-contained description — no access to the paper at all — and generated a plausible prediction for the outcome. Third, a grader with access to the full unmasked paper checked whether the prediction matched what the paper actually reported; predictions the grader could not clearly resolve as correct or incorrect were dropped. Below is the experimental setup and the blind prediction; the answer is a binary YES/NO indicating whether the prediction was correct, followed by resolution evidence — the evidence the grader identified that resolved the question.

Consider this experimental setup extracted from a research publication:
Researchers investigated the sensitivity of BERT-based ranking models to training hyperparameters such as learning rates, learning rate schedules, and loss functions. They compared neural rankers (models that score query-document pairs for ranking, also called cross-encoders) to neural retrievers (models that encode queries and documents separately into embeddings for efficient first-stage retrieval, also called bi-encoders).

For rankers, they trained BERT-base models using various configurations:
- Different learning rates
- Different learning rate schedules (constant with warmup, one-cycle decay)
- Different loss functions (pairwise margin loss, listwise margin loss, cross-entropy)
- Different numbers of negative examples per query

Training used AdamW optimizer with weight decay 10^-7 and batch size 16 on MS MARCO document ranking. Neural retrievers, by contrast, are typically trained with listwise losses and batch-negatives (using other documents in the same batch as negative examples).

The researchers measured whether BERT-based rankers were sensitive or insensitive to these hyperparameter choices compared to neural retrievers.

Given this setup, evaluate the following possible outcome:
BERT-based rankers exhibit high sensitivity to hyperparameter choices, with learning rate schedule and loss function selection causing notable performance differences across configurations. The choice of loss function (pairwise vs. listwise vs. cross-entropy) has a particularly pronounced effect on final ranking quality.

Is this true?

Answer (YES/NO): NO